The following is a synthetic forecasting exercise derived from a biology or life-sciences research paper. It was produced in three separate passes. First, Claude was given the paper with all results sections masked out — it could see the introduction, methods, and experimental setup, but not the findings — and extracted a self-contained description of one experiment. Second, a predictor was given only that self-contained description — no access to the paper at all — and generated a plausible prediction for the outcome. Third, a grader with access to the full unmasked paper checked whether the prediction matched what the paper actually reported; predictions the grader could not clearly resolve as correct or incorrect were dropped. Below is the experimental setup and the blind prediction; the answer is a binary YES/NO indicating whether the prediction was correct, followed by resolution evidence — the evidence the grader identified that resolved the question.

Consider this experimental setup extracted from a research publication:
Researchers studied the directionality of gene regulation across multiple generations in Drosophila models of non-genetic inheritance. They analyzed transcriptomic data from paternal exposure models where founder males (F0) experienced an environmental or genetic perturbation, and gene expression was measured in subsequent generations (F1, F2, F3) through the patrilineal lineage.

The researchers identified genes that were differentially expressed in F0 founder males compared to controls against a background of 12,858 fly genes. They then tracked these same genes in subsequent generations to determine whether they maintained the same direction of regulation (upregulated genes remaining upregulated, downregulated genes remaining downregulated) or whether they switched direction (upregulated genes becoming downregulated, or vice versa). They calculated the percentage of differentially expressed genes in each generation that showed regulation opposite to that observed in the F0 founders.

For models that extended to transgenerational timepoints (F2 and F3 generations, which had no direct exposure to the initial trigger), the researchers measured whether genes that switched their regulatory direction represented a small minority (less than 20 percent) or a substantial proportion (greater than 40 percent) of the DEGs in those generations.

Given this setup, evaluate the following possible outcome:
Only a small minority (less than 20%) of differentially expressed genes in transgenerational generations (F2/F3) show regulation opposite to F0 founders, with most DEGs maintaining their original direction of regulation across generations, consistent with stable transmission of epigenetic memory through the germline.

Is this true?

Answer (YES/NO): NO